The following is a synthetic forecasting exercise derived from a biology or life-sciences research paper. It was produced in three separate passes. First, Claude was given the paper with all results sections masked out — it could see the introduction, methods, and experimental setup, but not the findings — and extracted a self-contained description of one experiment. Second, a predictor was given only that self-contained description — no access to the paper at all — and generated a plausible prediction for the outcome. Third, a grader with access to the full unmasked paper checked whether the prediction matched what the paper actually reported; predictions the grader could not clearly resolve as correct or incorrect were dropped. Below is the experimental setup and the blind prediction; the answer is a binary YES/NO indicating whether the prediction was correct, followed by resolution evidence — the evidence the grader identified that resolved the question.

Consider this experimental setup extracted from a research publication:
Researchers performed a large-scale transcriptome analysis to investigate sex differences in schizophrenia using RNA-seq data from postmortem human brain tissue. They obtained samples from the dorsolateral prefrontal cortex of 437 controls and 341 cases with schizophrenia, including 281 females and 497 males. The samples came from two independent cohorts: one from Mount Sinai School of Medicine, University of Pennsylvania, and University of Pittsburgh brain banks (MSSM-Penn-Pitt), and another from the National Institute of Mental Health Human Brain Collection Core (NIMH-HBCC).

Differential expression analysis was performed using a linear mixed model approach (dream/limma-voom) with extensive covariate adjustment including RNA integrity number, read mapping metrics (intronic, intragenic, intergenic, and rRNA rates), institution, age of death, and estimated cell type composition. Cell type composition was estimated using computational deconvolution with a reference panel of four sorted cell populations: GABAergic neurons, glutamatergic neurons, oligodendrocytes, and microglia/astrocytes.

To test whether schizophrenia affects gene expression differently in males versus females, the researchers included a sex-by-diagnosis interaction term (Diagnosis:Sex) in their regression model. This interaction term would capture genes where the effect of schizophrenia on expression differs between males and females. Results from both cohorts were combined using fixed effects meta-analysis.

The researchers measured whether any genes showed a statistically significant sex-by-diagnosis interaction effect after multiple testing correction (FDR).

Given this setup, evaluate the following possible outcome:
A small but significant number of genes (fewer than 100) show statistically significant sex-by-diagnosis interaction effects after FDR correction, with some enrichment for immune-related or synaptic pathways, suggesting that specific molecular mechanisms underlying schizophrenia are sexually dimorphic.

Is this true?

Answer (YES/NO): NO